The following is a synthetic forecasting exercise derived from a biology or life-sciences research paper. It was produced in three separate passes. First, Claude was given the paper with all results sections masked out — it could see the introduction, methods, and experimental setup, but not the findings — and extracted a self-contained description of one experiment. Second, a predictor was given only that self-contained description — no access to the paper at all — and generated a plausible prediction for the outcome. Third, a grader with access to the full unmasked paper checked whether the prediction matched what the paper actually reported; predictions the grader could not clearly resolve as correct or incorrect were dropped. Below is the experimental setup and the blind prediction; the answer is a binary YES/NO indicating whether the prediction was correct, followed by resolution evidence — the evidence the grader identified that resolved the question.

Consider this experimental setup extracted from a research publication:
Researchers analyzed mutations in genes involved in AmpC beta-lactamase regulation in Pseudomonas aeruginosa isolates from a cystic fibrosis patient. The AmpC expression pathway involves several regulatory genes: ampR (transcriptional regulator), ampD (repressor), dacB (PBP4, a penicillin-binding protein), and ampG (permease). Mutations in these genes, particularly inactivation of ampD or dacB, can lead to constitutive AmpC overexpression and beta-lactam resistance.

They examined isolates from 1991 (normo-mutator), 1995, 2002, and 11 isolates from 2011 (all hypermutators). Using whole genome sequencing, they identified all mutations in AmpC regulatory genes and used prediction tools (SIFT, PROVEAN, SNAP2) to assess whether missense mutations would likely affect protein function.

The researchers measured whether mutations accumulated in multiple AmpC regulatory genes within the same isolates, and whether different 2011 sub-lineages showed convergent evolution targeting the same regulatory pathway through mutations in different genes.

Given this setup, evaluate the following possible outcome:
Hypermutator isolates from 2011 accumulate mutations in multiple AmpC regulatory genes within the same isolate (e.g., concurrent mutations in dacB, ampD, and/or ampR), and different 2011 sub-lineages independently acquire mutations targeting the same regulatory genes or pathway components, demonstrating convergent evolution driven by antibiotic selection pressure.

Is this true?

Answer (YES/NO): NO